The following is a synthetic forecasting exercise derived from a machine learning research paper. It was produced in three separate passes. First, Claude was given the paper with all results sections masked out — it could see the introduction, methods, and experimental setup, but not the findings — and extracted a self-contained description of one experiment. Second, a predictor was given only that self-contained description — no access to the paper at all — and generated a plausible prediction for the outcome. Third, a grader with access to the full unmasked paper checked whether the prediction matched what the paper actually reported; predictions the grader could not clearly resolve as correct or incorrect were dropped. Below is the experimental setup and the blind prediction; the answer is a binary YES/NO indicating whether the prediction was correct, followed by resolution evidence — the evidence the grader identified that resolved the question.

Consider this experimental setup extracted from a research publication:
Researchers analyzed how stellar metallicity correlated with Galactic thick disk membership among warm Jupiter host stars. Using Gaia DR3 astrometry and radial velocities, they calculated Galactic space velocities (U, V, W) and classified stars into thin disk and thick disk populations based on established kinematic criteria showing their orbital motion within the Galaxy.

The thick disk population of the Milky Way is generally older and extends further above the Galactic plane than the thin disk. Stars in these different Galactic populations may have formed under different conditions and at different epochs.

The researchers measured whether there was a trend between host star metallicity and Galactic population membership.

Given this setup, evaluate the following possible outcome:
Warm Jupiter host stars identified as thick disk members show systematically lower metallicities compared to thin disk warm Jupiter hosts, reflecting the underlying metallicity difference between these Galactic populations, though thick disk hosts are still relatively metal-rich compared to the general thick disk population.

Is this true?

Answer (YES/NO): NO